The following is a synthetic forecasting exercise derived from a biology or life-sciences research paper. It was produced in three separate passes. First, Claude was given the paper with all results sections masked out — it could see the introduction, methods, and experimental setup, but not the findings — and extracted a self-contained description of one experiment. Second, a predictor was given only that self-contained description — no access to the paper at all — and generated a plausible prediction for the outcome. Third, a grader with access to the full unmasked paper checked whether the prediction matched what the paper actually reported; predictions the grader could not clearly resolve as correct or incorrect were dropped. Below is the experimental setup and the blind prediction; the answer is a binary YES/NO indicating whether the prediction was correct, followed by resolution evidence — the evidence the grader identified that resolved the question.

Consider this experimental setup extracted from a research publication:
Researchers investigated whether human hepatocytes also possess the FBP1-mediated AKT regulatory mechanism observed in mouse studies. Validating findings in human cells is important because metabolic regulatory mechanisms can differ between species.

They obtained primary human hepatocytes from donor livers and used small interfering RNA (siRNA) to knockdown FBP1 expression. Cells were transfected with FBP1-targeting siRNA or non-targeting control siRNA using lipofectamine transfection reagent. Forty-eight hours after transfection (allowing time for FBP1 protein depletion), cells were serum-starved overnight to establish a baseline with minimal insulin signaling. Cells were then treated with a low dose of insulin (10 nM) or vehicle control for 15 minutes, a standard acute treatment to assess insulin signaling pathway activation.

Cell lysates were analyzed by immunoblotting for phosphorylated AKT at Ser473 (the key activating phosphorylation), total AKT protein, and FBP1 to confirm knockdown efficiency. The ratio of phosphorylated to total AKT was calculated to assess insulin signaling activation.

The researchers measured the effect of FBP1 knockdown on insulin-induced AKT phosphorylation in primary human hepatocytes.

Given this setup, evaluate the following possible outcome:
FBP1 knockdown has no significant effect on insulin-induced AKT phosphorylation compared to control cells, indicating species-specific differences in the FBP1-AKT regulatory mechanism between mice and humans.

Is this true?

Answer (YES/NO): NO